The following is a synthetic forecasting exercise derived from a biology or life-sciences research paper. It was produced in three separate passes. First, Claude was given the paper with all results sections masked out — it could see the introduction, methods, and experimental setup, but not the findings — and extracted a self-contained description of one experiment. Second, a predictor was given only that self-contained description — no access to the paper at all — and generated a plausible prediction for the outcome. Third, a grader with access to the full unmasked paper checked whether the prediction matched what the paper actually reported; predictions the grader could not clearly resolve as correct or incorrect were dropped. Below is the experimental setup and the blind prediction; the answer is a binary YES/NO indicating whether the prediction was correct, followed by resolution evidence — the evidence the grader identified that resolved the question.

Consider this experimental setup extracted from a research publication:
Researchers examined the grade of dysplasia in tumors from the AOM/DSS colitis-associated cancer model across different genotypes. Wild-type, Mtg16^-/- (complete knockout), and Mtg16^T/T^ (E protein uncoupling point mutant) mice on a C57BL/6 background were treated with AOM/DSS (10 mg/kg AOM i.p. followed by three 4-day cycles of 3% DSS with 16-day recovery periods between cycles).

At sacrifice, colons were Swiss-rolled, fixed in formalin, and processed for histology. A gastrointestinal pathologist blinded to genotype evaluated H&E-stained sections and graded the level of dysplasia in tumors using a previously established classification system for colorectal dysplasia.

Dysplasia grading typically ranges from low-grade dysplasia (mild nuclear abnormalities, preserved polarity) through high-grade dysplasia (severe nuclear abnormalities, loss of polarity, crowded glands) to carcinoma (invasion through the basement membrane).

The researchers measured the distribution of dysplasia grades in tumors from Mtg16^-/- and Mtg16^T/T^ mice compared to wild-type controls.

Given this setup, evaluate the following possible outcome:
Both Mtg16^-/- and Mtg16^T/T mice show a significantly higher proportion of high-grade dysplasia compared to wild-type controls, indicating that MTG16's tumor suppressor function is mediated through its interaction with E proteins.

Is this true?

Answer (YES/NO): NO